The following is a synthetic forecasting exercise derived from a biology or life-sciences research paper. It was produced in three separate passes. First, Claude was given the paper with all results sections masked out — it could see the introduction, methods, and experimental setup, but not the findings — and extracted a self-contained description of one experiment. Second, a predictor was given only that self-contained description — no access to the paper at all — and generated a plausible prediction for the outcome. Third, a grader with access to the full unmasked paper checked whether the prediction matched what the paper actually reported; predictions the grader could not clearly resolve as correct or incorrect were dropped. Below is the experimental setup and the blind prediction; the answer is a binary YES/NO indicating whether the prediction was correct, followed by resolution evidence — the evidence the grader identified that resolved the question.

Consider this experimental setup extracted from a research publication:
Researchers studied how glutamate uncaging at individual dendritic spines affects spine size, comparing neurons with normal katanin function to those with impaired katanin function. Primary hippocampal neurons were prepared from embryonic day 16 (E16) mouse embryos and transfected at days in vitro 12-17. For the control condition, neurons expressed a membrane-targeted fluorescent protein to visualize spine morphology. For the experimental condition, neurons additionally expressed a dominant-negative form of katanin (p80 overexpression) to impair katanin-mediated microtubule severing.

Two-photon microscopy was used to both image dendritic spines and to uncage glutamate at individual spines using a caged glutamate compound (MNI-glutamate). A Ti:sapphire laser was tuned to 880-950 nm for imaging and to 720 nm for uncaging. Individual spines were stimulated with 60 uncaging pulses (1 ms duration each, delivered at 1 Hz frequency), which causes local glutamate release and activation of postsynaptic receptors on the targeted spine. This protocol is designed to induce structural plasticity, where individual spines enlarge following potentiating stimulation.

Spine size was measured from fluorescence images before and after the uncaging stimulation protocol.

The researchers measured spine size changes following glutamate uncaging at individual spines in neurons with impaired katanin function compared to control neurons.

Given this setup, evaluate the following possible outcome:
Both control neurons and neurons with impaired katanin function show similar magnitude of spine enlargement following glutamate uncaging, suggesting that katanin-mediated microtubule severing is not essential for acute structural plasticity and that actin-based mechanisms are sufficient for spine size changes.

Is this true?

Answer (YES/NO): NO